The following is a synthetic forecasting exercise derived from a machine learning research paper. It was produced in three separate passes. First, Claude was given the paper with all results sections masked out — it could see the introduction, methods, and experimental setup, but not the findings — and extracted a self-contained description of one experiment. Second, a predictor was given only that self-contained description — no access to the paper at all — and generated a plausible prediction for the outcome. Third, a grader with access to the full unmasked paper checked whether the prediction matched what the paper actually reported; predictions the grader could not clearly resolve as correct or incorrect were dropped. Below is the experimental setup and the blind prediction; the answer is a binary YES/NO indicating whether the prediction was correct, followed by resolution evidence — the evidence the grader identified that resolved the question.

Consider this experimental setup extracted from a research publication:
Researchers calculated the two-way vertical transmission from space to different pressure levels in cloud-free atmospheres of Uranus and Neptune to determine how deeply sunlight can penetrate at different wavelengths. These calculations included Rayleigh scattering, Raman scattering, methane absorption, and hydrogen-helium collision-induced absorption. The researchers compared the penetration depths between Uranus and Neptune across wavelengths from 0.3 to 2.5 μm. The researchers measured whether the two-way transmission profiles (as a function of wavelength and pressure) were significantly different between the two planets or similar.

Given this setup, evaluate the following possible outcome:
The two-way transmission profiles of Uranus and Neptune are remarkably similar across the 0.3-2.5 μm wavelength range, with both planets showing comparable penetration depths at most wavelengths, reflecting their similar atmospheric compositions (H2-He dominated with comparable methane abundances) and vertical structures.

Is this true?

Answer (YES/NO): YES